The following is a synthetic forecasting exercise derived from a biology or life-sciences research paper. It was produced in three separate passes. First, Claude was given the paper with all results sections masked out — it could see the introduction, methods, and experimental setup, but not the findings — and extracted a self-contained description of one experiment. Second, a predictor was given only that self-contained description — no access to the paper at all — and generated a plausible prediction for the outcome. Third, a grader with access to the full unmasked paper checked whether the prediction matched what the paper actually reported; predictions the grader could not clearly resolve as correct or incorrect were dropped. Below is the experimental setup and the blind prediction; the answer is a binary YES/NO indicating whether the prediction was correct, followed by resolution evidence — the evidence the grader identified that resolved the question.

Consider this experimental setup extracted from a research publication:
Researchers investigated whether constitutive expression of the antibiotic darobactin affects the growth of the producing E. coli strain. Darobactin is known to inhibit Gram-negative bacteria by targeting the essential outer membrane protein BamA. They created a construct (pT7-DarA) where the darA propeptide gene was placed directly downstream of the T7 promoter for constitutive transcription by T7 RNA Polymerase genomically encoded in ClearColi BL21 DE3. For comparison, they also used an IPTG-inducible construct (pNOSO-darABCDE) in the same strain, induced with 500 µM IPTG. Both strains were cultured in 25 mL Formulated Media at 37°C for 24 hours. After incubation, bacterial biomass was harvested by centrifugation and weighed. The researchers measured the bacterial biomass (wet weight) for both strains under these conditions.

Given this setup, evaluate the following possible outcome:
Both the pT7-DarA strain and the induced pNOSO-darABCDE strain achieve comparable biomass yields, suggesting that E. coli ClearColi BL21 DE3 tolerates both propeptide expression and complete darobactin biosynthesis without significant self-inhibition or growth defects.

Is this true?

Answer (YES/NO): NO